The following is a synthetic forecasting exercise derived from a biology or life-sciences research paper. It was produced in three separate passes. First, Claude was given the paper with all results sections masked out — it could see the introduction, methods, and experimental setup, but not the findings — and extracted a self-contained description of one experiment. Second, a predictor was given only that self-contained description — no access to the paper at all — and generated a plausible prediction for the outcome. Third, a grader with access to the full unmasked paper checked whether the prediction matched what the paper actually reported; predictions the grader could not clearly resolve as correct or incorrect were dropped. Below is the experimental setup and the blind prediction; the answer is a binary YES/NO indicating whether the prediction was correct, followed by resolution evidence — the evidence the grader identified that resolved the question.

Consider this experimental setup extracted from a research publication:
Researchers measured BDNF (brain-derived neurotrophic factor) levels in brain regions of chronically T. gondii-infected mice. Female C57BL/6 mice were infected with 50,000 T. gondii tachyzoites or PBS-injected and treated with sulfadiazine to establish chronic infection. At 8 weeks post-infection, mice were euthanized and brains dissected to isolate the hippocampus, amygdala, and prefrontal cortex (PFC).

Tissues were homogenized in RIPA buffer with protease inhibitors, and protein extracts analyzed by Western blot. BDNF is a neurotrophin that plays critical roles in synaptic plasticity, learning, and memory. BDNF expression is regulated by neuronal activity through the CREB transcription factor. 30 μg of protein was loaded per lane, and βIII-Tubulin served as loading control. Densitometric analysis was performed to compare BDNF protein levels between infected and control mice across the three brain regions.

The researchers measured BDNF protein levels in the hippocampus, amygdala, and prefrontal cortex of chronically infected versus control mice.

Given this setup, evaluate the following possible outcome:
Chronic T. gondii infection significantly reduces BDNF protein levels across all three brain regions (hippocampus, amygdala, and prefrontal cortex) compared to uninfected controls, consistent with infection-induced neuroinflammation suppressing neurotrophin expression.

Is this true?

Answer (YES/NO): NO